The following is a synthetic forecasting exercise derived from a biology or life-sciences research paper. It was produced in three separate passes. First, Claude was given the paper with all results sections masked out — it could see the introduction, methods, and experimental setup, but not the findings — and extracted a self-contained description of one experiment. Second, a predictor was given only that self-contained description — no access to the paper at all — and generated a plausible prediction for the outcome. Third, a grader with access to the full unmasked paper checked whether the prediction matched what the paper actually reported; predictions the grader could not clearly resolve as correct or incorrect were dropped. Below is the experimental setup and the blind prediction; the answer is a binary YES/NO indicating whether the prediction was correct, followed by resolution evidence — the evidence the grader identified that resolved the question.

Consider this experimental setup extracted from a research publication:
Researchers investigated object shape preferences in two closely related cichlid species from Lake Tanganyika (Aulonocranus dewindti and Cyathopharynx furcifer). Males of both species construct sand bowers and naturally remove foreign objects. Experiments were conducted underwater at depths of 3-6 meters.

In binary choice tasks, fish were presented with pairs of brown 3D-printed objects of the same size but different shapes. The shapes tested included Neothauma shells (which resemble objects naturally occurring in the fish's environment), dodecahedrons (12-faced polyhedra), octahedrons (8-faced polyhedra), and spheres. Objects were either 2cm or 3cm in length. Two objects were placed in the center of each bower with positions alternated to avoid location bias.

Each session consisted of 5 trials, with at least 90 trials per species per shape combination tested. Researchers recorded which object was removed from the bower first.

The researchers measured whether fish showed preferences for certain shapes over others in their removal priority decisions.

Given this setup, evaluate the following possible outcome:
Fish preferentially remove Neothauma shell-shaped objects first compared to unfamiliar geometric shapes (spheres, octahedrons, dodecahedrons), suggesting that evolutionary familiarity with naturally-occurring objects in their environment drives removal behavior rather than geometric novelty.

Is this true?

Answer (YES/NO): NO